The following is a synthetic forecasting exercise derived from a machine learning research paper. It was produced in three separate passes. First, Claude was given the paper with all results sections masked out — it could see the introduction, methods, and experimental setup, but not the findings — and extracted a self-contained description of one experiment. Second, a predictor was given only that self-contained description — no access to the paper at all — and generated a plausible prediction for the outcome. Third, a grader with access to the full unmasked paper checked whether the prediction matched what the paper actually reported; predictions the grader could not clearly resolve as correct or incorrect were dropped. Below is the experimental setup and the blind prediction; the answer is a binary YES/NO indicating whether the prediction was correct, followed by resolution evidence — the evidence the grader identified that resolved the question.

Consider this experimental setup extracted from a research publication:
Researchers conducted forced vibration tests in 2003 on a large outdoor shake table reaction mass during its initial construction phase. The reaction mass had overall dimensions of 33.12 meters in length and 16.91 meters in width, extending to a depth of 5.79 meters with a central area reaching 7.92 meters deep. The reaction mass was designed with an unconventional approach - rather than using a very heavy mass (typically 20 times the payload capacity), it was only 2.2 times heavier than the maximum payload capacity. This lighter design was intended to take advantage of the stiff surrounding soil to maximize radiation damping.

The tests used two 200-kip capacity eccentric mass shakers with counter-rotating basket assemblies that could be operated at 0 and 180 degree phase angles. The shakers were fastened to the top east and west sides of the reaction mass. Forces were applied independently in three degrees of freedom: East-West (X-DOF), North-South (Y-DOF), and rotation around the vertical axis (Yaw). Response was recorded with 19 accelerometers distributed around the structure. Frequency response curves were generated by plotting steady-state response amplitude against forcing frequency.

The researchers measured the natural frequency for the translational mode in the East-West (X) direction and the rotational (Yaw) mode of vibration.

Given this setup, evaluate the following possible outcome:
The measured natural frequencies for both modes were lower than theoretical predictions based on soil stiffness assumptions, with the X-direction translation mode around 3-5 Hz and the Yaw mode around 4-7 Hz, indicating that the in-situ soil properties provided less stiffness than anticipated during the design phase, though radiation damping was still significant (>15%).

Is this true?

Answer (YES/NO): NO